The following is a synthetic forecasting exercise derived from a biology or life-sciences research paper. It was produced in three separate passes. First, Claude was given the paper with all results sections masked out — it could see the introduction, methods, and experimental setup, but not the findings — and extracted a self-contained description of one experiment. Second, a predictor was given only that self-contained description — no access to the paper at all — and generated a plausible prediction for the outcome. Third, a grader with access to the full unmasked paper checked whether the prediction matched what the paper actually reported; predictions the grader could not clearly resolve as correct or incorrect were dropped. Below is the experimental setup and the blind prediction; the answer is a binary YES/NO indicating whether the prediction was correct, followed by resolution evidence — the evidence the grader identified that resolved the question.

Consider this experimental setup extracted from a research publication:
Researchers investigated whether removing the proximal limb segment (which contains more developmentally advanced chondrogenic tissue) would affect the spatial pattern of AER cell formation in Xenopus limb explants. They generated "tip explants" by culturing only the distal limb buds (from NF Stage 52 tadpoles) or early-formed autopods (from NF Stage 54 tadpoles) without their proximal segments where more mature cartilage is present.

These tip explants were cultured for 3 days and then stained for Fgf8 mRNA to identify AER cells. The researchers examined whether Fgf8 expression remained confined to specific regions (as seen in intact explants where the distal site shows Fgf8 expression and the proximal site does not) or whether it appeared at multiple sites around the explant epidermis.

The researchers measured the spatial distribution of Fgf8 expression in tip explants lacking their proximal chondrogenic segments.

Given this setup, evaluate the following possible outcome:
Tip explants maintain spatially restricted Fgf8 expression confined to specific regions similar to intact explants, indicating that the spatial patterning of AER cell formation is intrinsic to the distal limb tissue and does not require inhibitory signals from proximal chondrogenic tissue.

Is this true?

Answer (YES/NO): NO